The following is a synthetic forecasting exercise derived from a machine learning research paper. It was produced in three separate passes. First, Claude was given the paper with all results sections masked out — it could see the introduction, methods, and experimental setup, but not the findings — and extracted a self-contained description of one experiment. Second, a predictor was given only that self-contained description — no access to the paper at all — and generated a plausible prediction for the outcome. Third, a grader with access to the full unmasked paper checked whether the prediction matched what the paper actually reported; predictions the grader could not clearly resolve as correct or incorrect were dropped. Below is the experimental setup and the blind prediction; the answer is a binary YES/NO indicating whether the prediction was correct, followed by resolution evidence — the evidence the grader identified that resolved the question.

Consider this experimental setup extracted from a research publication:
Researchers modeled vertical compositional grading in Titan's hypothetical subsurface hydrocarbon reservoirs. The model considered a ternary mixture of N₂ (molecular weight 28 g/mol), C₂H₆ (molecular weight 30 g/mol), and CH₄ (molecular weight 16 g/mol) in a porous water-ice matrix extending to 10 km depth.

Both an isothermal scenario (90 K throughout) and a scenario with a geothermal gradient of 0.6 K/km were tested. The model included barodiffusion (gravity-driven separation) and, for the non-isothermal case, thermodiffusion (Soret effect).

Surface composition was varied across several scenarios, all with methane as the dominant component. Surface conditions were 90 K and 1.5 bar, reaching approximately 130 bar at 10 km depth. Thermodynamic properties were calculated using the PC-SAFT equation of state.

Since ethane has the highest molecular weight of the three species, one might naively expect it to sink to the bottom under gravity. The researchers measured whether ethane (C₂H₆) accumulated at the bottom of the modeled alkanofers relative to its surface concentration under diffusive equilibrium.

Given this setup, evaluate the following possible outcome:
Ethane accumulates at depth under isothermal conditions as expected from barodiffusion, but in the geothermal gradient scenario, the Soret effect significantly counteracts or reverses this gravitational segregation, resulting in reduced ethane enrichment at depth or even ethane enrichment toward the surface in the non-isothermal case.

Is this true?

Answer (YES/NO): NO